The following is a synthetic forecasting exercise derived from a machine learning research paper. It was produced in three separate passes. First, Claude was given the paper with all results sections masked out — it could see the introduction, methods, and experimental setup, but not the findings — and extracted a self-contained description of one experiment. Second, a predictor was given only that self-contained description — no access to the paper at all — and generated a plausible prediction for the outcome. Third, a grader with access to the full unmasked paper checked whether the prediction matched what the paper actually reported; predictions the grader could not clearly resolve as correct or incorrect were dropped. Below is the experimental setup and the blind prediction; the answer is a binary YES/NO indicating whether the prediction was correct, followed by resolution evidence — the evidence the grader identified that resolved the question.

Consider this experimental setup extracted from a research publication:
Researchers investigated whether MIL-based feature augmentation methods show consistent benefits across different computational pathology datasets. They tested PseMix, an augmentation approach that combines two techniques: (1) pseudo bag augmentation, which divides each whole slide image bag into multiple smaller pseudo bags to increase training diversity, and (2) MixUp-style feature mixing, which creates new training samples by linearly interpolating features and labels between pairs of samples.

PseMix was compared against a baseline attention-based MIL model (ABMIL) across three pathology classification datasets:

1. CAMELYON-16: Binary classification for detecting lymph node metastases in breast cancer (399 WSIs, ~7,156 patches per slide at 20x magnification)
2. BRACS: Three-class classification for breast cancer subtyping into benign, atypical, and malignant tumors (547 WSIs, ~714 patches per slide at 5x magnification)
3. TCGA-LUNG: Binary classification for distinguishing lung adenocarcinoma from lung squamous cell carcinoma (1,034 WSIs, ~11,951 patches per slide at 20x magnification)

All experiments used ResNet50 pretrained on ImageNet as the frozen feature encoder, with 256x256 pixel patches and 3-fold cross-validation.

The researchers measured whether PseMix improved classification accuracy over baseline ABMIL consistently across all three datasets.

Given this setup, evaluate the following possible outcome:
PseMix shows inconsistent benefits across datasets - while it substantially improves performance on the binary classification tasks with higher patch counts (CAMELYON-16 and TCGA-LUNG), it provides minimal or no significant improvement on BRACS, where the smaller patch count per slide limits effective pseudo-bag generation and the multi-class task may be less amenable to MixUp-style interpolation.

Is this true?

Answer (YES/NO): YES